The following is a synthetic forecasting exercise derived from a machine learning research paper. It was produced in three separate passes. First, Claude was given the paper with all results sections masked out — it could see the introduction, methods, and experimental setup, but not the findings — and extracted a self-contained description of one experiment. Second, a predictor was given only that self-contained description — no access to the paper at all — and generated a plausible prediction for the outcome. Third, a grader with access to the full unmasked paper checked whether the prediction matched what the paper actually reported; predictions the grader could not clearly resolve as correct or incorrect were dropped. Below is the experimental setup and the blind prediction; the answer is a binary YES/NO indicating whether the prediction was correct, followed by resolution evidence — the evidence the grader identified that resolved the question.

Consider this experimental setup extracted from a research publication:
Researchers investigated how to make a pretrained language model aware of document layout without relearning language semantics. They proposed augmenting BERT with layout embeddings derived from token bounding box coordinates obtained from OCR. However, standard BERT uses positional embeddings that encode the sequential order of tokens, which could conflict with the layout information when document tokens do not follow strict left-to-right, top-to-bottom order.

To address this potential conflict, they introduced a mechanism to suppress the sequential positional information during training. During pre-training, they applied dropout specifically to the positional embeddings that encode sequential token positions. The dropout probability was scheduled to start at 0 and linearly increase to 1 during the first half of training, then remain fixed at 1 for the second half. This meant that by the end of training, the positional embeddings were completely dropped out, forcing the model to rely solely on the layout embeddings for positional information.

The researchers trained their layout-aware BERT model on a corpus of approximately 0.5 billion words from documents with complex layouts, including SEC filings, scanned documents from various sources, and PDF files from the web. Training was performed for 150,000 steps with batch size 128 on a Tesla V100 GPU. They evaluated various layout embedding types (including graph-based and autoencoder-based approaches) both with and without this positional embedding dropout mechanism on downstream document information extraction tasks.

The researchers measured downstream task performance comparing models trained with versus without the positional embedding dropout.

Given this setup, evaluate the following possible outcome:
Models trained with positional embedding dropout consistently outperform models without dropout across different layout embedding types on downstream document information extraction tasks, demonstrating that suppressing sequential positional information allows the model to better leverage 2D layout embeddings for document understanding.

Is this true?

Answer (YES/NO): NO